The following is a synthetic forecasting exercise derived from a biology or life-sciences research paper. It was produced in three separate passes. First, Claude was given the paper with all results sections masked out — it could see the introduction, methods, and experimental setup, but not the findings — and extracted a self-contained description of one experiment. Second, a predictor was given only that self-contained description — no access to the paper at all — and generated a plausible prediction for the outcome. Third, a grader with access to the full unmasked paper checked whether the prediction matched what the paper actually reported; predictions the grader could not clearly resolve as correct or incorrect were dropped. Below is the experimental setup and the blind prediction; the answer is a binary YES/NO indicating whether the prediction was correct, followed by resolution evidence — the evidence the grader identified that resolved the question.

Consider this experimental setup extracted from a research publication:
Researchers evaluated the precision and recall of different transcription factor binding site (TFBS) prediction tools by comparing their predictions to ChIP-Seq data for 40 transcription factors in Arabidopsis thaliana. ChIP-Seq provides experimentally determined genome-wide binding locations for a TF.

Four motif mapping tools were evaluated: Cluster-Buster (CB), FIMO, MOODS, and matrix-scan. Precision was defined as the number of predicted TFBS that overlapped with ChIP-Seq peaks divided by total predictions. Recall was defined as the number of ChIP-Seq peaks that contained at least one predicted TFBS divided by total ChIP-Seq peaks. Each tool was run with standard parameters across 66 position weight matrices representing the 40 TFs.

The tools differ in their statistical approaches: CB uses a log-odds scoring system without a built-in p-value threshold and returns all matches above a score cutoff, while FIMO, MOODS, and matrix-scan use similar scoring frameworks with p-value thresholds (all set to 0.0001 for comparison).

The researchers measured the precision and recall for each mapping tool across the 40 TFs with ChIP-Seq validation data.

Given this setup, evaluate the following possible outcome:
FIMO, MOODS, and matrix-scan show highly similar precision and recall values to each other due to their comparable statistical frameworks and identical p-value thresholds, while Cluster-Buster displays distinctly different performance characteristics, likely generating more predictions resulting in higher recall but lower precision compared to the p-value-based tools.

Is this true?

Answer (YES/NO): NO